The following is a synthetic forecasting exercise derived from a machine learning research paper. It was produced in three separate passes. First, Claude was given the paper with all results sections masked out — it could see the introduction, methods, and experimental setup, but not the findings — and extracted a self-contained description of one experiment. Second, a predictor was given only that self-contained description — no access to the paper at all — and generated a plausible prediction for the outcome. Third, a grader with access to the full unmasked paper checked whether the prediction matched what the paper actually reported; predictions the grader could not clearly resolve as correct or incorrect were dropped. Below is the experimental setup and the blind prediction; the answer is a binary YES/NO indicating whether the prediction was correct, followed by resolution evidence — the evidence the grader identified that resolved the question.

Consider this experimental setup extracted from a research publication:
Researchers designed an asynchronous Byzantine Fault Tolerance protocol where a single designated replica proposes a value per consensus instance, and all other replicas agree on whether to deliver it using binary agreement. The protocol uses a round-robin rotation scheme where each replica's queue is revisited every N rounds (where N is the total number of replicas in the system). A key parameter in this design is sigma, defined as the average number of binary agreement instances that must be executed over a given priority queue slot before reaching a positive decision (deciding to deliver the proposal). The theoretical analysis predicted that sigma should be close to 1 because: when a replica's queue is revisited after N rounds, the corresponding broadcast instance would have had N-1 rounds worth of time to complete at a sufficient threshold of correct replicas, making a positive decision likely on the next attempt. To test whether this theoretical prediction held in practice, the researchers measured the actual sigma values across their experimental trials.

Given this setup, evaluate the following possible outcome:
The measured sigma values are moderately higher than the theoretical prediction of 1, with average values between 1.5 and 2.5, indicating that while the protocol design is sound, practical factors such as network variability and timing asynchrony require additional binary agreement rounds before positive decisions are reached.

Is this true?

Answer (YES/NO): NO